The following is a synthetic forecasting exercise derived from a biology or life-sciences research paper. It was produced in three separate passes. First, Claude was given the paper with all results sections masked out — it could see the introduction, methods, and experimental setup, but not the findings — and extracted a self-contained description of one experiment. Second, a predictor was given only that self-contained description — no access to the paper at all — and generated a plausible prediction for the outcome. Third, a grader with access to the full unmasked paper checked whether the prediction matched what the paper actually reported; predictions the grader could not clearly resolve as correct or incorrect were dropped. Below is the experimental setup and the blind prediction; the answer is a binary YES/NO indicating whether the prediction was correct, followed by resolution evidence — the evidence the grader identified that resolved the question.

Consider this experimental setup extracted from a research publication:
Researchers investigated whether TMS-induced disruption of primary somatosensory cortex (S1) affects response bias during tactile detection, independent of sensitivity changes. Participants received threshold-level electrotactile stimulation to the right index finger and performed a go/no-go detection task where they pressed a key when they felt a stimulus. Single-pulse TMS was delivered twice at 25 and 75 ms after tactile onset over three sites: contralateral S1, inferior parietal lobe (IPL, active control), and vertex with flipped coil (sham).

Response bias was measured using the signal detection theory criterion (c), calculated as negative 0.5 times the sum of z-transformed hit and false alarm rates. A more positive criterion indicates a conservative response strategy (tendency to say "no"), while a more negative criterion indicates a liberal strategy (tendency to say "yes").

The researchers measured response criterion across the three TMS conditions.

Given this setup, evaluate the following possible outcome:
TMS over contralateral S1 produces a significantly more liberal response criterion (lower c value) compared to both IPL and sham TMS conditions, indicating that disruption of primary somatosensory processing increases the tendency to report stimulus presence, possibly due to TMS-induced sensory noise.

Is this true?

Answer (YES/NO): NO